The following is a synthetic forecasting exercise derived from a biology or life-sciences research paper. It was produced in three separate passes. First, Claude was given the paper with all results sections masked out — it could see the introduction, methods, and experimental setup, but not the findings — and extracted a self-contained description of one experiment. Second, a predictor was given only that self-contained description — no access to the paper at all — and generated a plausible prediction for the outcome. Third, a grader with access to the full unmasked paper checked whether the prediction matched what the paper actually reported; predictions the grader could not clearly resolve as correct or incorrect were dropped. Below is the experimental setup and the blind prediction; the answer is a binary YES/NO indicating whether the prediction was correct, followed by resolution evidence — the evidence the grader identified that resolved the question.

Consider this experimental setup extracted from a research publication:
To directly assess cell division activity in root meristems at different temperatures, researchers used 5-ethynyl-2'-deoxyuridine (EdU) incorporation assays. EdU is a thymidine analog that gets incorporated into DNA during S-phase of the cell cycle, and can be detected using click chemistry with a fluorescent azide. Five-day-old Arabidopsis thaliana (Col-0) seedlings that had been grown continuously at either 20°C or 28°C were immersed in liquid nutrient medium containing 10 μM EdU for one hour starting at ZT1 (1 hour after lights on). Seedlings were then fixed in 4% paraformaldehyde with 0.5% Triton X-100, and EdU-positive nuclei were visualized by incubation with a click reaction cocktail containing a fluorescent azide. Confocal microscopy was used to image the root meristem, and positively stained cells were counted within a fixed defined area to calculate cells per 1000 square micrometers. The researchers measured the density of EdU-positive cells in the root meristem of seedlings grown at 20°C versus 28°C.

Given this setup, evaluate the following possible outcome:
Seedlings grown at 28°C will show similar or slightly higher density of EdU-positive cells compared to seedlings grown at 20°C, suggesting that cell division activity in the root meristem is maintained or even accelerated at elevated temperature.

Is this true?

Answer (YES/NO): NO